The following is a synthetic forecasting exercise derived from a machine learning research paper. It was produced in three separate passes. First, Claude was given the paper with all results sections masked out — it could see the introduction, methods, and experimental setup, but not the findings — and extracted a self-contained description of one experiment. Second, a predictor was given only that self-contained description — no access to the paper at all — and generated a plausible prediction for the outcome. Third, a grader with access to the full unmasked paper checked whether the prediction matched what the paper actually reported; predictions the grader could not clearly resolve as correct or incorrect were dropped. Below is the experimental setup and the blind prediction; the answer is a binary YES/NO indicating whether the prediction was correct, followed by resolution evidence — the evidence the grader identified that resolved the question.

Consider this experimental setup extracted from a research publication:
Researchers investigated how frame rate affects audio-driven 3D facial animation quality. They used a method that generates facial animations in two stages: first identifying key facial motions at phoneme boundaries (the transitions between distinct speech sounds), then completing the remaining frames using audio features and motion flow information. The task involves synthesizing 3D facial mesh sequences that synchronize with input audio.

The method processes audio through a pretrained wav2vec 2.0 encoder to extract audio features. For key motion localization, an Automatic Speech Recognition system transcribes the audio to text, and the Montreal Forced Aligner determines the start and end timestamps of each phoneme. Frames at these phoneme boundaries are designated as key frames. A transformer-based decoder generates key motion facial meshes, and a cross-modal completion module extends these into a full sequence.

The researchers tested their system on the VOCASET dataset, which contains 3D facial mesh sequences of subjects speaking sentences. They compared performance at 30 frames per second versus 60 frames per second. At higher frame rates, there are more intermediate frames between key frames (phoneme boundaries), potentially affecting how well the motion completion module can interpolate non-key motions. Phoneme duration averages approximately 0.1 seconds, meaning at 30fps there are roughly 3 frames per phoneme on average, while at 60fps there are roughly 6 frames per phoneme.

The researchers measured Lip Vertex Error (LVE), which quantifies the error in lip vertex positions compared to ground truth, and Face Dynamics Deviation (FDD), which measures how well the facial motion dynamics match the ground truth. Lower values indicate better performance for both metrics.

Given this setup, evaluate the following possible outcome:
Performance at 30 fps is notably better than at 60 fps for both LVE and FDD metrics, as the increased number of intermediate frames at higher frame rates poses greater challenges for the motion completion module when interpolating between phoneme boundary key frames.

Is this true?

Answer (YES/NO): NO